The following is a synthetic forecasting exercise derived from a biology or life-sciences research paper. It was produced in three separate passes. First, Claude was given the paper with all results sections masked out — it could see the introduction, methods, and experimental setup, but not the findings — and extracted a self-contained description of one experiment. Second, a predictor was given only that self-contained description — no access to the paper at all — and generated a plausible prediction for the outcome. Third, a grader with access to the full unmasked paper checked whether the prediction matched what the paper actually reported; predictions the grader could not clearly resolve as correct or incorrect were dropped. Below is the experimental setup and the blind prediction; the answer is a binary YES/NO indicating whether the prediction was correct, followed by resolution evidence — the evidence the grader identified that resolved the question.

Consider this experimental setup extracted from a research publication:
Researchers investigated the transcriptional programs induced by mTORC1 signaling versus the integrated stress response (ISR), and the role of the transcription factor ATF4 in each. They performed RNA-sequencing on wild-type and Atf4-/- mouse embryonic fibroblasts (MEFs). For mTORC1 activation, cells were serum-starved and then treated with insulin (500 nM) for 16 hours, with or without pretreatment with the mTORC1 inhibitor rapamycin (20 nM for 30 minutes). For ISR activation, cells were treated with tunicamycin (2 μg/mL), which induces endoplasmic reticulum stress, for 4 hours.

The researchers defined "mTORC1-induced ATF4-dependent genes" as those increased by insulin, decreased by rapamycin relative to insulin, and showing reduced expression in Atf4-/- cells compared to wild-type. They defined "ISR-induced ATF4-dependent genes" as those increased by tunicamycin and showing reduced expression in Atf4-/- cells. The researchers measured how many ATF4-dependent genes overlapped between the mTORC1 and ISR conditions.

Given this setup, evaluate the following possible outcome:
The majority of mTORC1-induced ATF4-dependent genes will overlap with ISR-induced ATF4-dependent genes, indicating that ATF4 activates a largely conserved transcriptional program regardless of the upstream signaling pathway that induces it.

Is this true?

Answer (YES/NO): NO